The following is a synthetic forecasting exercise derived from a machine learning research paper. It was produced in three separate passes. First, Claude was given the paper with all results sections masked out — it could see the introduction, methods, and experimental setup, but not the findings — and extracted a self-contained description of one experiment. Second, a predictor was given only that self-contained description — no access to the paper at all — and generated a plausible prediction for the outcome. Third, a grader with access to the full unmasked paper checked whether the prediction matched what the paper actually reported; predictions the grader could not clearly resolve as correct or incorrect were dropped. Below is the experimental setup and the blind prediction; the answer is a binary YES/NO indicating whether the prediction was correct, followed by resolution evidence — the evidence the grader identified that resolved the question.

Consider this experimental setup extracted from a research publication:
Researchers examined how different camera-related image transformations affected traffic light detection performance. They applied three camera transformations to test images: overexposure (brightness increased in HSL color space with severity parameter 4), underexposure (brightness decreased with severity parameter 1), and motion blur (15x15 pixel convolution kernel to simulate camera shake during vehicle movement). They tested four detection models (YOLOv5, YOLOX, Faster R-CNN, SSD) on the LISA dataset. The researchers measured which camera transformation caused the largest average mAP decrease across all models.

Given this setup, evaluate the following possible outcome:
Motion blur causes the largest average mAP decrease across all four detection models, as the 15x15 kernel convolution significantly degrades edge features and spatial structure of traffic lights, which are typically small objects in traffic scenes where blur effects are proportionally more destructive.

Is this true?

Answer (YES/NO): YES